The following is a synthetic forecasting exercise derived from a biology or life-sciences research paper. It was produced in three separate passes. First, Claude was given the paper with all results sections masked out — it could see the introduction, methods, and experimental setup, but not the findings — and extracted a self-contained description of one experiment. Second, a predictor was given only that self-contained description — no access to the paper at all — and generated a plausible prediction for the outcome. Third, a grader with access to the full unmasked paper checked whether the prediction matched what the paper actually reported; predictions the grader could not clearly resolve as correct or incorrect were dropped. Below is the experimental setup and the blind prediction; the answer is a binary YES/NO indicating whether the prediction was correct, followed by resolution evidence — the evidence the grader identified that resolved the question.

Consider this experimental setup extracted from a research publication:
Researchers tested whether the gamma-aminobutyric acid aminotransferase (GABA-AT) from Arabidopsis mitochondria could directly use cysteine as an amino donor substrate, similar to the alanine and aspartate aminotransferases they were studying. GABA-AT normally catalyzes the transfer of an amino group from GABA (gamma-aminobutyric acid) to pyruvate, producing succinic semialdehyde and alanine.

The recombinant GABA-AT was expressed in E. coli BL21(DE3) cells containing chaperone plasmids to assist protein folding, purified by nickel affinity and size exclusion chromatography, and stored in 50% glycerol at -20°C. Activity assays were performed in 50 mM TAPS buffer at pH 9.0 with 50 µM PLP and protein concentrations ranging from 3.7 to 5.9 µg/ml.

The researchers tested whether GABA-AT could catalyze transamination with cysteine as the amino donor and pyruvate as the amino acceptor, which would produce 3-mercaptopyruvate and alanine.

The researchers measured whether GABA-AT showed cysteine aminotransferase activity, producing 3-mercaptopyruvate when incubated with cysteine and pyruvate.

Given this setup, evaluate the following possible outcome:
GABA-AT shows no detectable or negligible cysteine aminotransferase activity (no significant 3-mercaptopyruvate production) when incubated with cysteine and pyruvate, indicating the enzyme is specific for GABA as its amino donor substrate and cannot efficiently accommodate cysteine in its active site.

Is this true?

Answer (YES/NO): NO